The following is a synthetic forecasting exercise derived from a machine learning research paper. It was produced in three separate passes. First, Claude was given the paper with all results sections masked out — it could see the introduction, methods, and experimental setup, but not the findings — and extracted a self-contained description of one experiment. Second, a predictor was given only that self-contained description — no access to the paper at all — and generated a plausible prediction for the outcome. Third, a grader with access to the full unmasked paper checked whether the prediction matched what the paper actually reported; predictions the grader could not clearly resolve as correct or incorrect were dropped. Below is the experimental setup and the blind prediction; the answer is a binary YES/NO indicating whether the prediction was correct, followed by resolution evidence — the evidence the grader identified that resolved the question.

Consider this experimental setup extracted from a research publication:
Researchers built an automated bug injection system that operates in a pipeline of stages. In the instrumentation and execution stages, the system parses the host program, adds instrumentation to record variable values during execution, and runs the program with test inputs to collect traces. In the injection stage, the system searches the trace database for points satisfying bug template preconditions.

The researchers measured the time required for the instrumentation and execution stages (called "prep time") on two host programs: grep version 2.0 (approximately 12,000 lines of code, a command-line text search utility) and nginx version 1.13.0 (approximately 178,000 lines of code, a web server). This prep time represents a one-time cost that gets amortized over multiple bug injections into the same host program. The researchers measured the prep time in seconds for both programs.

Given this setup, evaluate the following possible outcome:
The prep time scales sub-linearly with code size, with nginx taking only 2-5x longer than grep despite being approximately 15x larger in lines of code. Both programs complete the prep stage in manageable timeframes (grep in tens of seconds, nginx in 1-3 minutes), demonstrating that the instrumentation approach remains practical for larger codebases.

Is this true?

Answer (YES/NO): NO